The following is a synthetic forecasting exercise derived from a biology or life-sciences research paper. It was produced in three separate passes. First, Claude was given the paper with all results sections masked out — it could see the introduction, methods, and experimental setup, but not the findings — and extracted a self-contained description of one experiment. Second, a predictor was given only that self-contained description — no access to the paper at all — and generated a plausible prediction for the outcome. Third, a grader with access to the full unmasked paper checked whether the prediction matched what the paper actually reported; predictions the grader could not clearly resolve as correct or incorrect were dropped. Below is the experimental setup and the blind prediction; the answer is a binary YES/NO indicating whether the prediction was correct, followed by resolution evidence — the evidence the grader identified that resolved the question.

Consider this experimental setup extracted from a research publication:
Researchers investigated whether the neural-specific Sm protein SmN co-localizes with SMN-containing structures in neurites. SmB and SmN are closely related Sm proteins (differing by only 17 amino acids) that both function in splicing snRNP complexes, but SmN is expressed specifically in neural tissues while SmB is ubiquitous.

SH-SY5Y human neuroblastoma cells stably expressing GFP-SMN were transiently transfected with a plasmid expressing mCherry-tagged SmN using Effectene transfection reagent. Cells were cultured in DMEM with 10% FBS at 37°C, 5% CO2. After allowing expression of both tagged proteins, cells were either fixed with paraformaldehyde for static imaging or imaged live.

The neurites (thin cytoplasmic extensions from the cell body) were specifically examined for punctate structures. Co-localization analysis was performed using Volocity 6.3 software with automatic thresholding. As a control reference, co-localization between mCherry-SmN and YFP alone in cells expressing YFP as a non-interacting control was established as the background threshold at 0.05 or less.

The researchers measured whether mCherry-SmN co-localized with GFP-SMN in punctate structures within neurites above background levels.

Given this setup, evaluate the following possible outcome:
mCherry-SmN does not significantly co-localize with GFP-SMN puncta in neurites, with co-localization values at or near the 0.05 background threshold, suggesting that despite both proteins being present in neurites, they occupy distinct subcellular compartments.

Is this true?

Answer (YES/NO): NO